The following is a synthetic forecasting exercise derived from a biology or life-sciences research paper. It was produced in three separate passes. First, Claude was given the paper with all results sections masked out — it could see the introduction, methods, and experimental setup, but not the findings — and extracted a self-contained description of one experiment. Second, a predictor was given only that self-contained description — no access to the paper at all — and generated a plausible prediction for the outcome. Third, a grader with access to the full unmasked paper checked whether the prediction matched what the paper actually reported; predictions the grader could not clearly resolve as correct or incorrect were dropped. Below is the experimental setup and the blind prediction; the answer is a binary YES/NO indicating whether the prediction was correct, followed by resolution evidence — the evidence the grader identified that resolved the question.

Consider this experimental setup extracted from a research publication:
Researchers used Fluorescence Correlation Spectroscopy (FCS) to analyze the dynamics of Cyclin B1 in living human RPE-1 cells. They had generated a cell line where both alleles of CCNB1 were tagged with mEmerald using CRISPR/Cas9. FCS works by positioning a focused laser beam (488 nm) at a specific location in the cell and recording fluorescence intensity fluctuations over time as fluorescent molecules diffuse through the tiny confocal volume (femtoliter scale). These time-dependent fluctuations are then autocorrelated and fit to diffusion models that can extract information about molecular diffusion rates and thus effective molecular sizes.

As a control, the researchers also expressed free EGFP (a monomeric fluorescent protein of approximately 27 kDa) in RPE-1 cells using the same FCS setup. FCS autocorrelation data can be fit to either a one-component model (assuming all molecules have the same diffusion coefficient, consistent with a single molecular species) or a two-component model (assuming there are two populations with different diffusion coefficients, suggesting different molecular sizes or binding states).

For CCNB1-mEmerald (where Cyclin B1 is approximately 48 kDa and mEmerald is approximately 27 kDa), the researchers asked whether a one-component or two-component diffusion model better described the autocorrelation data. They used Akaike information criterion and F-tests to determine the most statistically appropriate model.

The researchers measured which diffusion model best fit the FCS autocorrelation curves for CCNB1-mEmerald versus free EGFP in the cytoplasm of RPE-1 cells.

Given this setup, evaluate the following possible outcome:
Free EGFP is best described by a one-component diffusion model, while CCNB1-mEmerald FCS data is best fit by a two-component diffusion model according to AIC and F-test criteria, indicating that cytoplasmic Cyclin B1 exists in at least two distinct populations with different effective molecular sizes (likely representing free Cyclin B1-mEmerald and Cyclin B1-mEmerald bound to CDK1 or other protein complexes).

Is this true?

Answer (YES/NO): YES